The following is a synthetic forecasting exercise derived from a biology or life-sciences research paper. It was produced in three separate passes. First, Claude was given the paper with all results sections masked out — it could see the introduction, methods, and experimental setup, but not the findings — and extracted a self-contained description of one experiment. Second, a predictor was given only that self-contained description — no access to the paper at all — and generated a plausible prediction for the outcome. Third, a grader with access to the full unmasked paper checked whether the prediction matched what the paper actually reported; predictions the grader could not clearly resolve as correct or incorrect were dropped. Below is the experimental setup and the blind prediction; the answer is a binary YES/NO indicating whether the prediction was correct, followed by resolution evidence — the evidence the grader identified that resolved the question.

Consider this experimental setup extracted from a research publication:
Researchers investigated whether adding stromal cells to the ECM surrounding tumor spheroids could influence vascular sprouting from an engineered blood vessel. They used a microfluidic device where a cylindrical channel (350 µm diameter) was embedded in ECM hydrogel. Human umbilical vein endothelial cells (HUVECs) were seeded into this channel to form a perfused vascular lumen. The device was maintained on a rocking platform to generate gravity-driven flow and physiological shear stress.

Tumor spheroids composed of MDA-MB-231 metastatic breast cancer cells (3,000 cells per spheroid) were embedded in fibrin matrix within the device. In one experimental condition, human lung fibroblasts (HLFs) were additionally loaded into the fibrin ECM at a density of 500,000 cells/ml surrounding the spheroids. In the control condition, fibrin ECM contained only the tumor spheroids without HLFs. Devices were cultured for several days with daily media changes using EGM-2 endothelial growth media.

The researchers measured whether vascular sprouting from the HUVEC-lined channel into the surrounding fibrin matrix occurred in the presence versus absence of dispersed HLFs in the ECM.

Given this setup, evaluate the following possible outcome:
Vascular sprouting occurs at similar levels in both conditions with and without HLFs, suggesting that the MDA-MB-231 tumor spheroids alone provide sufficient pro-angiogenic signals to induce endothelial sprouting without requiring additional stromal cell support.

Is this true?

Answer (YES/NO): NO